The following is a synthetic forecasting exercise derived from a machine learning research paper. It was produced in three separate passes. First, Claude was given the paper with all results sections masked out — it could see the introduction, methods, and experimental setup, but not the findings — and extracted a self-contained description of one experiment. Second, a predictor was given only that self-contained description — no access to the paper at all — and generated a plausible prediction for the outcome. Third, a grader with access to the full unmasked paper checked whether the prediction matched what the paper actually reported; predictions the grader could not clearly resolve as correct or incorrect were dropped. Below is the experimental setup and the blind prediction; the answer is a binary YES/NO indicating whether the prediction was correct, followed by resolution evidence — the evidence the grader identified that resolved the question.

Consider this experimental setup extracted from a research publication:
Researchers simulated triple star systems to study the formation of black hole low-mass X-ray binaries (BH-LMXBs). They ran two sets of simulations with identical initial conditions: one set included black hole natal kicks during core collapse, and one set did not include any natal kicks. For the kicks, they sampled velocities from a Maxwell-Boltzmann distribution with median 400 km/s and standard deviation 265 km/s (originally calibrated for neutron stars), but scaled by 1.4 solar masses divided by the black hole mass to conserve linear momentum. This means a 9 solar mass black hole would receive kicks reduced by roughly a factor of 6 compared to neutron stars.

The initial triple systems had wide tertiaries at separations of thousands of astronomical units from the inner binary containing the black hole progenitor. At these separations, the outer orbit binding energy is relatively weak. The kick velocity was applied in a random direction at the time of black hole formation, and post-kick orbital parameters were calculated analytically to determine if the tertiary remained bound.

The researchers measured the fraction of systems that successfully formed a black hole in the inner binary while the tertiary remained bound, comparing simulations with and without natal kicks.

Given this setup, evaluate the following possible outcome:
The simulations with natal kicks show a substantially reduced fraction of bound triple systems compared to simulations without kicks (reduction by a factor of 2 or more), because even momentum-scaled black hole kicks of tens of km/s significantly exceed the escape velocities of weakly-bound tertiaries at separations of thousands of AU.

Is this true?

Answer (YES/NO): YES